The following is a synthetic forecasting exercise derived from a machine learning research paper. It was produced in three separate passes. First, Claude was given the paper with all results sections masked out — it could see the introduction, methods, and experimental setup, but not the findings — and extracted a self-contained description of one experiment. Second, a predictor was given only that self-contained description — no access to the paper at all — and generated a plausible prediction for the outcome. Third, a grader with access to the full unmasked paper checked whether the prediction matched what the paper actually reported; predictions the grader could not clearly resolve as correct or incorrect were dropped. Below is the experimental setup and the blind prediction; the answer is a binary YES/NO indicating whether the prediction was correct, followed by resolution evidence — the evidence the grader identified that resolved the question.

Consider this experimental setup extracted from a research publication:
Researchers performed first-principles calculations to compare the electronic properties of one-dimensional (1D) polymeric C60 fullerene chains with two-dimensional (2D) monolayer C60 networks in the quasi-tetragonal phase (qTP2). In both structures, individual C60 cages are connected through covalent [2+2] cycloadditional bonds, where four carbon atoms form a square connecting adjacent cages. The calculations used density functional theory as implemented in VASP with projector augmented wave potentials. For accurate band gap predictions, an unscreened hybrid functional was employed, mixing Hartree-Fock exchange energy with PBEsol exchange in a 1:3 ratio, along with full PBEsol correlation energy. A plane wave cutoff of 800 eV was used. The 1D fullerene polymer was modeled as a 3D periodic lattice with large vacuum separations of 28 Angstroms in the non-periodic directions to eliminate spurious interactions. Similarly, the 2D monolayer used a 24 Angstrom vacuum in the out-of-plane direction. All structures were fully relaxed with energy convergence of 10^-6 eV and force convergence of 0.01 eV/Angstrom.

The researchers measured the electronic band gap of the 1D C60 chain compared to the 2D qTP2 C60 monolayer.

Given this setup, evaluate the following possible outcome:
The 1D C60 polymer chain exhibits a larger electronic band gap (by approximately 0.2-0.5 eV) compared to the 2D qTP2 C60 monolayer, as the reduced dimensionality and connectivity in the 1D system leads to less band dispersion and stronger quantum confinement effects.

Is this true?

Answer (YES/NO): YES